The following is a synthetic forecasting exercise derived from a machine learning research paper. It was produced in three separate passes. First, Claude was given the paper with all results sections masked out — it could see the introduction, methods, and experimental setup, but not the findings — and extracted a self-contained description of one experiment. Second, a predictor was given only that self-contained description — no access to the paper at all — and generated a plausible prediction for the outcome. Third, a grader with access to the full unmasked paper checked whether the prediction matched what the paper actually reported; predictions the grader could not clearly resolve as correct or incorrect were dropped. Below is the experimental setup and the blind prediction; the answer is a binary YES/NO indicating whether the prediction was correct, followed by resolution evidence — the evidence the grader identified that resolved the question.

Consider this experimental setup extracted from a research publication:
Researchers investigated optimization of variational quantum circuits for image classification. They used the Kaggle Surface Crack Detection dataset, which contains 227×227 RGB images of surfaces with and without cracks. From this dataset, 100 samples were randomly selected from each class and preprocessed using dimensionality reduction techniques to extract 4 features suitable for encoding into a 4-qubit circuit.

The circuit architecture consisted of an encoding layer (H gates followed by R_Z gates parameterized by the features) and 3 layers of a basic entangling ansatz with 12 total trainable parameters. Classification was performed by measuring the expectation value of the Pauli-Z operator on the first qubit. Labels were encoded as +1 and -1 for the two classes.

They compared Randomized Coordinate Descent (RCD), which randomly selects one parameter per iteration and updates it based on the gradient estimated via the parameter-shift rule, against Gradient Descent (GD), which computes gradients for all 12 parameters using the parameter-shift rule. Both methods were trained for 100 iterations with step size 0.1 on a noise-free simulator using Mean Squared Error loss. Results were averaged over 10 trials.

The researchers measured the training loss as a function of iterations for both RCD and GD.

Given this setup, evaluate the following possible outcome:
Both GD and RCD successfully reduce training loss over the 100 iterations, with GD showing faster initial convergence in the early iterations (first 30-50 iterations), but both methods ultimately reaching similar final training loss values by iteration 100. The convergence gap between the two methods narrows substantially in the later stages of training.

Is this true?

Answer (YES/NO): NO